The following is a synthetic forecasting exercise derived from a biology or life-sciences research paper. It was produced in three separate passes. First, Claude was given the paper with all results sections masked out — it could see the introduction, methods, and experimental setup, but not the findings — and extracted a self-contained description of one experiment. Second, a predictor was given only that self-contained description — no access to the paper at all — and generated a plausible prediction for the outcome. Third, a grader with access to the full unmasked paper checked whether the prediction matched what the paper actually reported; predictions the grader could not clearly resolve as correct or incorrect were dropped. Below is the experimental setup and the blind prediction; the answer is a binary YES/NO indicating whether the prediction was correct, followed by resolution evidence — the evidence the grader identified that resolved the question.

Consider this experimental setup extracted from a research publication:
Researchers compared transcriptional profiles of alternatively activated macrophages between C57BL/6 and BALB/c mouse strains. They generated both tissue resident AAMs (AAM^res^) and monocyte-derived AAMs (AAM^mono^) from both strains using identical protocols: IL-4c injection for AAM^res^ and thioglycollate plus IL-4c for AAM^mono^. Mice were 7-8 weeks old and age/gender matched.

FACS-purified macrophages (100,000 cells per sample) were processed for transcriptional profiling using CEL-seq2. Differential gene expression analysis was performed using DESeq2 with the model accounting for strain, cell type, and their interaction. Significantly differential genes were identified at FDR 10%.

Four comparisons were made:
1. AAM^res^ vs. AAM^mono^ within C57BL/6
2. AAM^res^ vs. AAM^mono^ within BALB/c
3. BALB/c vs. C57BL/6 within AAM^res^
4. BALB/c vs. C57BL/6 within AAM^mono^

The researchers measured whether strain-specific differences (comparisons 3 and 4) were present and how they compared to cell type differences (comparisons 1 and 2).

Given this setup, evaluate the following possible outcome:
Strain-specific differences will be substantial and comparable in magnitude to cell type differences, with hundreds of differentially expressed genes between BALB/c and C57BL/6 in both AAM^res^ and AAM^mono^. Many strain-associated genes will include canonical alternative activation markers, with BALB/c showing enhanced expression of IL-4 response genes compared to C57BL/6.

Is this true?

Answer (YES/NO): NO